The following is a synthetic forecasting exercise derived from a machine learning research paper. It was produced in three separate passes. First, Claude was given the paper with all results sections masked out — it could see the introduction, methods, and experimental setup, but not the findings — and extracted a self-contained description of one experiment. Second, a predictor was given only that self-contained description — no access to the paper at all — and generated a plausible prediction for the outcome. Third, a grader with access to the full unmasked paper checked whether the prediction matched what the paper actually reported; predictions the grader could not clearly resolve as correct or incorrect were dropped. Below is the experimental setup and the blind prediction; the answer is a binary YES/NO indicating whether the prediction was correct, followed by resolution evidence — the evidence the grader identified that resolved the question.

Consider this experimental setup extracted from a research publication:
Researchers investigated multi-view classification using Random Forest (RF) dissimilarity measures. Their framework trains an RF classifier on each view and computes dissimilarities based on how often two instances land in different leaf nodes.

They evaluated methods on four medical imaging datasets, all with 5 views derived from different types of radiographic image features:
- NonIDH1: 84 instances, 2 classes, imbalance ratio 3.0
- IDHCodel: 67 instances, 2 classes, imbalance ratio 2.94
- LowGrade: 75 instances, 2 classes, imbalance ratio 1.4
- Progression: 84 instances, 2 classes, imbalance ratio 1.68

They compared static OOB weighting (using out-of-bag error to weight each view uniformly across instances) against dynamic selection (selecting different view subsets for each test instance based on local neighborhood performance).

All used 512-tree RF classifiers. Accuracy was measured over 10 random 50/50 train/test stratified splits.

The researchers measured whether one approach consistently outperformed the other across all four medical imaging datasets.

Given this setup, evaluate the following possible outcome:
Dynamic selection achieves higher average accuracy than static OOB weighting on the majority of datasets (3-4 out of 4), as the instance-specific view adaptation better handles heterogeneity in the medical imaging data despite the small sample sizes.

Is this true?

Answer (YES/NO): YES